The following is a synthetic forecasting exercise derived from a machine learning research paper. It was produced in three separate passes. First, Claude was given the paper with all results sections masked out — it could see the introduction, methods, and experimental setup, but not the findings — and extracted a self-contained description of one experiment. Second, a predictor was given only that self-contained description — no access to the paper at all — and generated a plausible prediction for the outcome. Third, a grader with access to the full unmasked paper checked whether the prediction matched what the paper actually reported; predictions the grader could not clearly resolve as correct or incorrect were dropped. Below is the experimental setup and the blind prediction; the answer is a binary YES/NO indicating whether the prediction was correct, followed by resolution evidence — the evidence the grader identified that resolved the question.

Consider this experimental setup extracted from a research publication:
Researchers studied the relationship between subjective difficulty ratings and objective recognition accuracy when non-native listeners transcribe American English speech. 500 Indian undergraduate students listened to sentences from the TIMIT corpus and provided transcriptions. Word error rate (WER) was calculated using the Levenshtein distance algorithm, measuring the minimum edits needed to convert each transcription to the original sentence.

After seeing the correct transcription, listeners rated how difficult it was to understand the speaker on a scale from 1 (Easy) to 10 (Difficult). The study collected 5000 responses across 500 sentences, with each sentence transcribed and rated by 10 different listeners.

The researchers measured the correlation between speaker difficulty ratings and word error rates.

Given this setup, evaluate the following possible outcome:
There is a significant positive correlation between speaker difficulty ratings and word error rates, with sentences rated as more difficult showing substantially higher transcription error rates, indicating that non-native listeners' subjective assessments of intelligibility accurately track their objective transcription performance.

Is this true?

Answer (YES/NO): YES